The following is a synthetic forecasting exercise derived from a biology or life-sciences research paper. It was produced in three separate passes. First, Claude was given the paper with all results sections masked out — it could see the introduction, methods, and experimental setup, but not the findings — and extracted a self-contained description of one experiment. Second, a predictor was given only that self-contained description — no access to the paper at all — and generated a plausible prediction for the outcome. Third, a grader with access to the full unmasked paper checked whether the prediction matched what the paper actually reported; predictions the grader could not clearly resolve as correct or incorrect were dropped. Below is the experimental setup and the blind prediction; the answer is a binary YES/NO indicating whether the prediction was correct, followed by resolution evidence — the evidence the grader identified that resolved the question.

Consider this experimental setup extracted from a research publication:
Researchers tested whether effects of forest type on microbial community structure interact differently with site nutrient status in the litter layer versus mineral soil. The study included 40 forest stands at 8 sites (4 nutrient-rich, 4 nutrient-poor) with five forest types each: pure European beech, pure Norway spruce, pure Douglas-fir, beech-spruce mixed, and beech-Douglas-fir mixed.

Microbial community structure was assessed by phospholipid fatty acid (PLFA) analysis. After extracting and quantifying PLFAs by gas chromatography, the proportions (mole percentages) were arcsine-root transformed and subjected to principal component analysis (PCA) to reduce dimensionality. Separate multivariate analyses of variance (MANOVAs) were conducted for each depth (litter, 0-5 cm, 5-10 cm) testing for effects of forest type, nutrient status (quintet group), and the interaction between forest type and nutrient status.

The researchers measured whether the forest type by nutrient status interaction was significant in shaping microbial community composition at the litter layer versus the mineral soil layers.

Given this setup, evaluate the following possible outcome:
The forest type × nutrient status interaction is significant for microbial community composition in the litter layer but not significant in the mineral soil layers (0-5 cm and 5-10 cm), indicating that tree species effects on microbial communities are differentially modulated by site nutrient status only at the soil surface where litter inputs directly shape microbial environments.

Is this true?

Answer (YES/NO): NO